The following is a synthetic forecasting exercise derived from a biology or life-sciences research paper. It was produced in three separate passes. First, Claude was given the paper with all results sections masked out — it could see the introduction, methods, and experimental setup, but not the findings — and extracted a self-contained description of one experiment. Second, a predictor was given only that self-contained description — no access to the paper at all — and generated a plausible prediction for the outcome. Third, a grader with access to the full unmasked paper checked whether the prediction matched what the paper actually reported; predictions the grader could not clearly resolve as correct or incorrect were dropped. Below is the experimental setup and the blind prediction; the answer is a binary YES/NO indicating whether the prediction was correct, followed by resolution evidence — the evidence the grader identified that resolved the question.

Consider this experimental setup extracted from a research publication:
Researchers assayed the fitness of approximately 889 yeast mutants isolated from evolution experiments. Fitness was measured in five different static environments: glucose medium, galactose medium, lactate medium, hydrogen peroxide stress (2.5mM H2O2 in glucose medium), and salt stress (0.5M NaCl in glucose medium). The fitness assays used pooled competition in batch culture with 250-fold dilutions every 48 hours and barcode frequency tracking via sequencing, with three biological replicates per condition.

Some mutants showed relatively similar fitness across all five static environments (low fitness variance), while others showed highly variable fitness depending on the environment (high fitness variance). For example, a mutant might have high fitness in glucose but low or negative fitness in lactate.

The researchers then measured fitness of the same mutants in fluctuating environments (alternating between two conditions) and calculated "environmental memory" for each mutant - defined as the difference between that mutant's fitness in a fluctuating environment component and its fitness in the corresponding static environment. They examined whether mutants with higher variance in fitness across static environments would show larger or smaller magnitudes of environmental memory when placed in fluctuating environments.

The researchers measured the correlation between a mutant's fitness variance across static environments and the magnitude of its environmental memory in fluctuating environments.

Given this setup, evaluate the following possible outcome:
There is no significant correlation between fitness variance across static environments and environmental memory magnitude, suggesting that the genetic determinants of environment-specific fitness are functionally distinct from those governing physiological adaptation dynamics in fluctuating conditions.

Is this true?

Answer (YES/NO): NO